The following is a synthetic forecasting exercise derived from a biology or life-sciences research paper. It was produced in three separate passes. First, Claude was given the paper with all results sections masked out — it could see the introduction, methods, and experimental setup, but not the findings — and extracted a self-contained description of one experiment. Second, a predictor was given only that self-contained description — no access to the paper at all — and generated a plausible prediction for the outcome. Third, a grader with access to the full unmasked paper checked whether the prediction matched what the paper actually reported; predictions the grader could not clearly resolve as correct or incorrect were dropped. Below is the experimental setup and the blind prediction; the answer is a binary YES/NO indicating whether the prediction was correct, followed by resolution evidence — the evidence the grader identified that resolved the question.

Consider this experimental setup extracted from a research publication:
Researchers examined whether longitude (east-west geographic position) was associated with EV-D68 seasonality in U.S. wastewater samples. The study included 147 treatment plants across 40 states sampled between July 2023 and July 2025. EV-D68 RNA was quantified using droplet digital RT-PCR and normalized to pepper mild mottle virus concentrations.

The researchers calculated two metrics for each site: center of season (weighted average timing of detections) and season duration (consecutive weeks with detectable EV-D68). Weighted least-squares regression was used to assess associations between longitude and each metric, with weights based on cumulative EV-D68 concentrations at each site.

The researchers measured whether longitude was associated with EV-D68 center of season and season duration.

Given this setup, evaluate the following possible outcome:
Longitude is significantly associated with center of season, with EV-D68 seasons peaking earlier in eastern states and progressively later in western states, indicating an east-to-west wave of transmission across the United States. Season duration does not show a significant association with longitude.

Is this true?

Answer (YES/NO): NO